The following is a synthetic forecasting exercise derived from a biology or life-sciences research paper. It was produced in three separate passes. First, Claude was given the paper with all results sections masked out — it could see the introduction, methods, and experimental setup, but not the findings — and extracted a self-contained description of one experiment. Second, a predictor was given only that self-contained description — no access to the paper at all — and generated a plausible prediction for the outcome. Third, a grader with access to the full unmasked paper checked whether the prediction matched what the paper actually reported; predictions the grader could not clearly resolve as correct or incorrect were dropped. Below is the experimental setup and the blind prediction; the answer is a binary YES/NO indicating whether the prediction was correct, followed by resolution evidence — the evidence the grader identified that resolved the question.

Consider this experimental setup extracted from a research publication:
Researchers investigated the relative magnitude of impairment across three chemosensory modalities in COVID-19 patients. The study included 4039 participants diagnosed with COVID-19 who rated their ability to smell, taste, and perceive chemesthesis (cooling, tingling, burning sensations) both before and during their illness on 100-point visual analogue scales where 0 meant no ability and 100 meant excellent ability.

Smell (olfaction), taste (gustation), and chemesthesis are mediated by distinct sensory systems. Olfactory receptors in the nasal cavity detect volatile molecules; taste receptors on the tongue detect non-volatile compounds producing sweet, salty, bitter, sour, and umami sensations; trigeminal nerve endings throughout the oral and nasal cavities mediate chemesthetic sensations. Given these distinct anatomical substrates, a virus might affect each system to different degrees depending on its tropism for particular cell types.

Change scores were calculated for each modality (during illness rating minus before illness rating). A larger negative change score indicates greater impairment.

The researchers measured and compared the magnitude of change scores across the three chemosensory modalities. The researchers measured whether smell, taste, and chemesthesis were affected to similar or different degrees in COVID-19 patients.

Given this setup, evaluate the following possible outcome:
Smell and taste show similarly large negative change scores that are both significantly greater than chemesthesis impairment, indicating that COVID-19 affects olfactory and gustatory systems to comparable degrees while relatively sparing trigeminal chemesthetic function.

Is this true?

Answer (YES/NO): NO